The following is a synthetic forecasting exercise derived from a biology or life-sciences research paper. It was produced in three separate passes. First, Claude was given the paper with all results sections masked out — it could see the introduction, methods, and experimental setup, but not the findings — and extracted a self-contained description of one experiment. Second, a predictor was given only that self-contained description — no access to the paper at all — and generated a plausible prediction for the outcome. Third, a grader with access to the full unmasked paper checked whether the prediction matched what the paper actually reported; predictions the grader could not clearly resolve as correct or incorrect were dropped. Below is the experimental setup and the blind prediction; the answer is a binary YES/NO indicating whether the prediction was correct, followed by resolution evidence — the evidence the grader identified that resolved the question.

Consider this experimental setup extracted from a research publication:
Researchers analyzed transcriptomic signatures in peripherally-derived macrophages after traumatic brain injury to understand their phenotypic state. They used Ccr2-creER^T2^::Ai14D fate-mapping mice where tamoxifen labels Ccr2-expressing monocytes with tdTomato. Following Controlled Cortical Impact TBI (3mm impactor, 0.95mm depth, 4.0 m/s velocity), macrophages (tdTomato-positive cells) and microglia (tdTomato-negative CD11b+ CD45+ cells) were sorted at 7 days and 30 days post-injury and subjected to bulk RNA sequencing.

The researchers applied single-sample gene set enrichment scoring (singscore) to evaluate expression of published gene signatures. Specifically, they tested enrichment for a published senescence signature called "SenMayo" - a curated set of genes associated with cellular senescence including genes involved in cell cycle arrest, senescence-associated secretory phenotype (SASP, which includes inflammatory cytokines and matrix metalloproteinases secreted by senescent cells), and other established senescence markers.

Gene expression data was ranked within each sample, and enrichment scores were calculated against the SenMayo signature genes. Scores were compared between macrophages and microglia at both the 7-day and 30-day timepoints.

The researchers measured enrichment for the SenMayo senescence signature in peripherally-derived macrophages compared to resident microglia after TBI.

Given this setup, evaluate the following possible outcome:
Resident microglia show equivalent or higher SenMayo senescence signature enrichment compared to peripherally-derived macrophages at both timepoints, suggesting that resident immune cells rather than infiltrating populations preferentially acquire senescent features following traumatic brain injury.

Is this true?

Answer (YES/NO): NO